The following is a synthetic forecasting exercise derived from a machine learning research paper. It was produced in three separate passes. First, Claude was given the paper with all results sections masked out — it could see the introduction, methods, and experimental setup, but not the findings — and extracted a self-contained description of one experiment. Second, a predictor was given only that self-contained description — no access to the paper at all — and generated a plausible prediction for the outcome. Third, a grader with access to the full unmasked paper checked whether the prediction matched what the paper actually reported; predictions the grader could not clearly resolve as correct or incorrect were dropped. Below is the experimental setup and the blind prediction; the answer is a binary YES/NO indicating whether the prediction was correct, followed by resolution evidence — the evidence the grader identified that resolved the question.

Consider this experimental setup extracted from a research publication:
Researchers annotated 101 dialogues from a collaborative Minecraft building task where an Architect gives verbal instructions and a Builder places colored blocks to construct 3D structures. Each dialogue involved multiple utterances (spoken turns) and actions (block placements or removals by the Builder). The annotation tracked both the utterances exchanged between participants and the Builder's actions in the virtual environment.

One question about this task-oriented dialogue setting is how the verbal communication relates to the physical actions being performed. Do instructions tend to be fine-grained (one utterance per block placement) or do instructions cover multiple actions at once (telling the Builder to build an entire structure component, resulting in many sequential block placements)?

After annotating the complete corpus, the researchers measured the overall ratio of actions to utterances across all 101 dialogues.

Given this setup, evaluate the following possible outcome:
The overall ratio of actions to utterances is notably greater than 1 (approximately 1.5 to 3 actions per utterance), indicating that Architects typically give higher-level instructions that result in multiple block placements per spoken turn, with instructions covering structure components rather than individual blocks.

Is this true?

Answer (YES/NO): YES